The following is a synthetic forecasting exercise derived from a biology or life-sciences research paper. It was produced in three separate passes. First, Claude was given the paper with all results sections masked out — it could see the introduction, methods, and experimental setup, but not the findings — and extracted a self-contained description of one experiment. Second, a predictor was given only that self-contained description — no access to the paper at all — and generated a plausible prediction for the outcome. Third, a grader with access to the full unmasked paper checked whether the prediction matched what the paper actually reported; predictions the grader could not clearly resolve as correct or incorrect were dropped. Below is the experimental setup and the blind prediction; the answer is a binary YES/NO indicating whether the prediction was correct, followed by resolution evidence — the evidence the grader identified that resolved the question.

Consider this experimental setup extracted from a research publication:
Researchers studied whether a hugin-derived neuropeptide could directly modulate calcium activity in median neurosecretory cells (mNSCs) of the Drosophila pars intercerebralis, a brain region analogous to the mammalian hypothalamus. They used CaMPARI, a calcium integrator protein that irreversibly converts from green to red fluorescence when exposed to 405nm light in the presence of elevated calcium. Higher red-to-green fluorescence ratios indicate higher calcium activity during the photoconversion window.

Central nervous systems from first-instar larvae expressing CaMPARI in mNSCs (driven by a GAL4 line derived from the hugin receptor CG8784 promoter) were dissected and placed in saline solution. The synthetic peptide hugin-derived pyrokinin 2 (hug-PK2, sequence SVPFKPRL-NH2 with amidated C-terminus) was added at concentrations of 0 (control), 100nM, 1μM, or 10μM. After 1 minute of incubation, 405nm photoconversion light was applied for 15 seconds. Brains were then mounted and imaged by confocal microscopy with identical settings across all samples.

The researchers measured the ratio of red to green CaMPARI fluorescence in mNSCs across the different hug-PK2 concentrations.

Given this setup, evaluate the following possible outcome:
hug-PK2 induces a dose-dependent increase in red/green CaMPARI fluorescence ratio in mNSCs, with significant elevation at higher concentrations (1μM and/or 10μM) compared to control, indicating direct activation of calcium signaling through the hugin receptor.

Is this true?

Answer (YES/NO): YES